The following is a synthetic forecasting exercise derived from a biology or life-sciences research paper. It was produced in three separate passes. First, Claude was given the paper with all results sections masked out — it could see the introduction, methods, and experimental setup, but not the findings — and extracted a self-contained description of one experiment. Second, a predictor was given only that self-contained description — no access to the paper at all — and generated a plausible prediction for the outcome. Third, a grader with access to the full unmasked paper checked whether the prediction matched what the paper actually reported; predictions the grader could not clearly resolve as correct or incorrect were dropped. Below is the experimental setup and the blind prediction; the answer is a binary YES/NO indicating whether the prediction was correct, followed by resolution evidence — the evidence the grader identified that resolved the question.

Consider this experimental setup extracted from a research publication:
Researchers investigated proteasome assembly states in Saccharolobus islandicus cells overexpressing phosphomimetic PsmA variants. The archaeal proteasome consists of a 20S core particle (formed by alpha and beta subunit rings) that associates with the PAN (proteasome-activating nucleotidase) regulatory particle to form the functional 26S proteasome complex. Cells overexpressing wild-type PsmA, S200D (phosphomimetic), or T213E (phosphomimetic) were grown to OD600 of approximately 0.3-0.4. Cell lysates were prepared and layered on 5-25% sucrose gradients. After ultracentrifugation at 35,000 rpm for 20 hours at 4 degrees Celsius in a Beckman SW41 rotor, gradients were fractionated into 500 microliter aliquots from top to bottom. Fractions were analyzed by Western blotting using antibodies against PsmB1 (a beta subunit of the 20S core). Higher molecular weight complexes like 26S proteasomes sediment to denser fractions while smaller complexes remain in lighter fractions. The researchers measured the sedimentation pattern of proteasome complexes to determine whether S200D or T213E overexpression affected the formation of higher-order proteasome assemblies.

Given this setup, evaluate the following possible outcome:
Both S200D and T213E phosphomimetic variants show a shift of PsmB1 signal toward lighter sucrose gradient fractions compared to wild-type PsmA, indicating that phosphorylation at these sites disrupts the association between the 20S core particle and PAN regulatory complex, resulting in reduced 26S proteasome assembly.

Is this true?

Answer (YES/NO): NO